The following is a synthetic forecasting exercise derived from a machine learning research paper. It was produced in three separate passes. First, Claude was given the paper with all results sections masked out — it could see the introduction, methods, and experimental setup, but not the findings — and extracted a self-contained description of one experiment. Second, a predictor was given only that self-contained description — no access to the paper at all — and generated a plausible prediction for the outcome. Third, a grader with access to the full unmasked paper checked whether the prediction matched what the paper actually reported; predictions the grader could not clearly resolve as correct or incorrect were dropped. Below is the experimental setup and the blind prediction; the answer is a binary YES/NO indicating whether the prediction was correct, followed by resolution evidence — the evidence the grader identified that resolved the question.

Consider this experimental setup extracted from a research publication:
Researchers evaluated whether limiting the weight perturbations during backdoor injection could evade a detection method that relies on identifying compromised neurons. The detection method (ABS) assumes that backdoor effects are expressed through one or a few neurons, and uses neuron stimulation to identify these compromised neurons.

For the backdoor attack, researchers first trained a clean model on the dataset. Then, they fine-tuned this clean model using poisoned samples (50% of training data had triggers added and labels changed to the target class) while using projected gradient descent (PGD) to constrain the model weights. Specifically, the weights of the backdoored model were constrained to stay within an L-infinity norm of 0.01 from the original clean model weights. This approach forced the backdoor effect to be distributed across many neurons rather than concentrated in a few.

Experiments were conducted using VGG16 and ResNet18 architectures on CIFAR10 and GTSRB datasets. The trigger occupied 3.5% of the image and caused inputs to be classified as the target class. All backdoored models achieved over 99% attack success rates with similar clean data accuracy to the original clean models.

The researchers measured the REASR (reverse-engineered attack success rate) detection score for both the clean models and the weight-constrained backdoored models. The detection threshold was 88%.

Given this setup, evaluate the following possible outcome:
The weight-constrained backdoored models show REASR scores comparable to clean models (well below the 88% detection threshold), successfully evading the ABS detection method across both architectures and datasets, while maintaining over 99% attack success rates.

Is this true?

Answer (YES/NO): YES